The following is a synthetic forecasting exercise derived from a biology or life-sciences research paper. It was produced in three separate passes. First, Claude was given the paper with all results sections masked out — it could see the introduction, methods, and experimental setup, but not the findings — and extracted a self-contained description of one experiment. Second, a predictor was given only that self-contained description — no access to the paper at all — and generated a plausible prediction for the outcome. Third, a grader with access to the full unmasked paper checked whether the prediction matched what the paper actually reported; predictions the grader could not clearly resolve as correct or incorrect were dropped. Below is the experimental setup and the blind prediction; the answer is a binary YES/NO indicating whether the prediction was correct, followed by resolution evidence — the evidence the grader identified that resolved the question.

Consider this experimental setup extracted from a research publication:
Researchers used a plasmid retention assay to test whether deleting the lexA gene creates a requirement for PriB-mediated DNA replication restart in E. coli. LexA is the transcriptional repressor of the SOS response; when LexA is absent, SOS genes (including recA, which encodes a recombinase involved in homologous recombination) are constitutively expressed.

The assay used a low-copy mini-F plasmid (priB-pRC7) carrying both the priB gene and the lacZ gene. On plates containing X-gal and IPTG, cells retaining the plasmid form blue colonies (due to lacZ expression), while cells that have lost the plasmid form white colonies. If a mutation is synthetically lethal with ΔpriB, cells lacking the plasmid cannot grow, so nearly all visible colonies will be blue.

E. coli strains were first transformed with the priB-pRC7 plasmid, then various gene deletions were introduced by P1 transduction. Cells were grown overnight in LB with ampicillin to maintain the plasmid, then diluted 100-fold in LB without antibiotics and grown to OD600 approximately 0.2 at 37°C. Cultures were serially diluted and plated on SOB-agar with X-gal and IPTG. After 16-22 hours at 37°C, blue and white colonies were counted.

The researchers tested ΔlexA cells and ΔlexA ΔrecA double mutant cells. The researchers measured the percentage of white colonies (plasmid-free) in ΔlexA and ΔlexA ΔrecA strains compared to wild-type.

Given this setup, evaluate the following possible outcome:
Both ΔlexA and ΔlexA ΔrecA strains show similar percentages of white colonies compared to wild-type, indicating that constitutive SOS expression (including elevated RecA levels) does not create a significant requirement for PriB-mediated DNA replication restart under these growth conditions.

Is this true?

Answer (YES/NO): NO